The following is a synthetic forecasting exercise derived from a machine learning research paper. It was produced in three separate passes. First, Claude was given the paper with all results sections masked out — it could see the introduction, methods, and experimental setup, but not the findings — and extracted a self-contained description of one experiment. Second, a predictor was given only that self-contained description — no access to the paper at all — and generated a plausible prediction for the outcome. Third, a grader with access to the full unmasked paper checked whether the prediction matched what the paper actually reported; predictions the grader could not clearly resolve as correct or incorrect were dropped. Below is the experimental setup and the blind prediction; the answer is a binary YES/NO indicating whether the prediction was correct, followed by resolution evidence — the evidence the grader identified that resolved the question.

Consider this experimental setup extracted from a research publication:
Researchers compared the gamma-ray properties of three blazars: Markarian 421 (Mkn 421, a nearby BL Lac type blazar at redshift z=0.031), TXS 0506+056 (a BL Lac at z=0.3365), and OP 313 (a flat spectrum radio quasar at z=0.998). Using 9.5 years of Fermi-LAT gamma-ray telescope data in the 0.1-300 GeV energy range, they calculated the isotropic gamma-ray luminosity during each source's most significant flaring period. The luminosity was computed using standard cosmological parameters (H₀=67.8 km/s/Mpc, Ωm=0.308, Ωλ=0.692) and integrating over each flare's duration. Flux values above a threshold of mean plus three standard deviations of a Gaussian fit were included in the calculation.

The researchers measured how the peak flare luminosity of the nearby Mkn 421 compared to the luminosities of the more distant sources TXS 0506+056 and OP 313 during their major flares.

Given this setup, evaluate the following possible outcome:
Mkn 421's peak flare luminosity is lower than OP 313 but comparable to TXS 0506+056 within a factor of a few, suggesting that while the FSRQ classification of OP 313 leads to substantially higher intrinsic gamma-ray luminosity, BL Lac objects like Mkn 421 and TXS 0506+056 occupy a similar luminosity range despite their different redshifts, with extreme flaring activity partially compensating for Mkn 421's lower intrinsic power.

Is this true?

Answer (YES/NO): NO